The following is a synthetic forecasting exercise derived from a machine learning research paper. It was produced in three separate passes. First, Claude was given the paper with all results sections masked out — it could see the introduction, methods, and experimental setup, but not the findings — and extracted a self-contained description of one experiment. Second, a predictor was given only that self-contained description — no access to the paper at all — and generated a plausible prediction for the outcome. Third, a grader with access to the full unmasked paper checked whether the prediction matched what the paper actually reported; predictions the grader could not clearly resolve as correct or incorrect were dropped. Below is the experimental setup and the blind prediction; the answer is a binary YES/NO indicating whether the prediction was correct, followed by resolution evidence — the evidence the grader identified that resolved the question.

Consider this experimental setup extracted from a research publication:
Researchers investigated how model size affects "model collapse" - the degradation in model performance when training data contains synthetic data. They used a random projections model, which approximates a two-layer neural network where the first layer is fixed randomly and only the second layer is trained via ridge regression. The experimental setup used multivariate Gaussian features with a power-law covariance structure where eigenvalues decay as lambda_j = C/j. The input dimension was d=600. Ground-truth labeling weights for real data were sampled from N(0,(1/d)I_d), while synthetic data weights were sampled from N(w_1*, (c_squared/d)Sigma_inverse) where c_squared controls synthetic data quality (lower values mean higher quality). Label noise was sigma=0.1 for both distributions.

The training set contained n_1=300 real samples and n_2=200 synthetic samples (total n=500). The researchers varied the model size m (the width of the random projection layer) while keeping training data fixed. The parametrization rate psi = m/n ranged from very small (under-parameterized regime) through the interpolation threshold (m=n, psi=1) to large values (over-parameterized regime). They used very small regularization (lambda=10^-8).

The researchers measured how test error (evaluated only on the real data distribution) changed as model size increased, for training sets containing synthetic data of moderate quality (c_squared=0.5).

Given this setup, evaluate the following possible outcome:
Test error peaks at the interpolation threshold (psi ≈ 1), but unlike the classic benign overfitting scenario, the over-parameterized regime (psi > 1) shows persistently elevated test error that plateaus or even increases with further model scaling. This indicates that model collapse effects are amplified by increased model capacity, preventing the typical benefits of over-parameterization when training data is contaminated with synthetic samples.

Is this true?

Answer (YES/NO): YES